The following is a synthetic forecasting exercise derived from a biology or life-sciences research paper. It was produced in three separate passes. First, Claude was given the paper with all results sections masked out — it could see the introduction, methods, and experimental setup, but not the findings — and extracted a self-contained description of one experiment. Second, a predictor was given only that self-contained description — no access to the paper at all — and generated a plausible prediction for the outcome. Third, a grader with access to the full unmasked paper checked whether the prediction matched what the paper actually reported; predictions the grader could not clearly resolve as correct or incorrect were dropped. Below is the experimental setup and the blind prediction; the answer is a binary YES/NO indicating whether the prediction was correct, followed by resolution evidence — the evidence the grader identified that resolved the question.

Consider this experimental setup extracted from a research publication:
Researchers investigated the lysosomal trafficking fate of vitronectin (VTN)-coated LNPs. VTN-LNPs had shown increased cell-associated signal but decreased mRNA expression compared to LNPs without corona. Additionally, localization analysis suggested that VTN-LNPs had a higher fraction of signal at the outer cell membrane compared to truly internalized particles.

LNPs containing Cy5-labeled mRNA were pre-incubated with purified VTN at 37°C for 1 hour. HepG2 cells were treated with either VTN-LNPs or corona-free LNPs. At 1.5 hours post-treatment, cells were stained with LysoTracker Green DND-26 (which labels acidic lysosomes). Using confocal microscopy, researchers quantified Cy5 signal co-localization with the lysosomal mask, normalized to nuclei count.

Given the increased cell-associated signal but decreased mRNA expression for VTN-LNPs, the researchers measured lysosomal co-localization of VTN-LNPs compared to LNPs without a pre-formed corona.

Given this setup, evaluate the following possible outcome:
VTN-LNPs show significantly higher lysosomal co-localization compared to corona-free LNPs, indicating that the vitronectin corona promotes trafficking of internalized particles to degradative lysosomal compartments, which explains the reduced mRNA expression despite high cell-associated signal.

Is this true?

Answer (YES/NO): NO